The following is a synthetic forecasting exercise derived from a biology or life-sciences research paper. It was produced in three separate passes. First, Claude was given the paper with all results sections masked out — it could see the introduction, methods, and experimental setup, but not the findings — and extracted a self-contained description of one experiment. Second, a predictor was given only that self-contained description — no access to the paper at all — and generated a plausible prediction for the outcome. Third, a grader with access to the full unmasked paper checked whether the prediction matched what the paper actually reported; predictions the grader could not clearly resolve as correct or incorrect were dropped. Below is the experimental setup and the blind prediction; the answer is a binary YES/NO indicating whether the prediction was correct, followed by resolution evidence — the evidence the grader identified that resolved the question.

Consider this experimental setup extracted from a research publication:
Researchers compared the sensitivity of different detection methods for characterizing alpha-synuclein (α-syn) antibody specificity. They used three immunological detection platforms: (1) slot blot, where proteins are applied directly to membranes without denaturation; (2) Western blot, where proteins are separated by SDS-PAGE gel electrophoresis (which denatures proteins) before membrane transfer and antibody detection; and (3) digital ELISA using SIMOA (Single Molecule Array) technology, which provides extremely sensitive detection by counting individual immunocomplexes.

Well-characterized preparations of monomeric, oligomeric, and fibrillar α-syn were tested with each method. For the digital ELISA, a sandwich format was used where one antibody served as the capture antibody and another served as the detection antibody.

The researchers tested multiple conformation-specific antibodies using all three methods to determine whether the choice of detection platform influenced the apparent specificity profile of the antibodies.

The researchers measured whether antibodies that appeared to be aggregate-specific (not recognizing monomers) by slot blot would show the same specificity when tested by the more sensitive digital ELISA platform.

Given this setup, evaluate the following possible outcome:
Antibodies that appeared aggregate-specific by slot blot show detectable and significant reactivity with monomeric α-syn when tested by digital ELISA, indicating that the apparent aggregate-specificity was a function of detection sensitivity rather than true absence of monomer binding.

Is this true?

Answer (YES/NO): NO